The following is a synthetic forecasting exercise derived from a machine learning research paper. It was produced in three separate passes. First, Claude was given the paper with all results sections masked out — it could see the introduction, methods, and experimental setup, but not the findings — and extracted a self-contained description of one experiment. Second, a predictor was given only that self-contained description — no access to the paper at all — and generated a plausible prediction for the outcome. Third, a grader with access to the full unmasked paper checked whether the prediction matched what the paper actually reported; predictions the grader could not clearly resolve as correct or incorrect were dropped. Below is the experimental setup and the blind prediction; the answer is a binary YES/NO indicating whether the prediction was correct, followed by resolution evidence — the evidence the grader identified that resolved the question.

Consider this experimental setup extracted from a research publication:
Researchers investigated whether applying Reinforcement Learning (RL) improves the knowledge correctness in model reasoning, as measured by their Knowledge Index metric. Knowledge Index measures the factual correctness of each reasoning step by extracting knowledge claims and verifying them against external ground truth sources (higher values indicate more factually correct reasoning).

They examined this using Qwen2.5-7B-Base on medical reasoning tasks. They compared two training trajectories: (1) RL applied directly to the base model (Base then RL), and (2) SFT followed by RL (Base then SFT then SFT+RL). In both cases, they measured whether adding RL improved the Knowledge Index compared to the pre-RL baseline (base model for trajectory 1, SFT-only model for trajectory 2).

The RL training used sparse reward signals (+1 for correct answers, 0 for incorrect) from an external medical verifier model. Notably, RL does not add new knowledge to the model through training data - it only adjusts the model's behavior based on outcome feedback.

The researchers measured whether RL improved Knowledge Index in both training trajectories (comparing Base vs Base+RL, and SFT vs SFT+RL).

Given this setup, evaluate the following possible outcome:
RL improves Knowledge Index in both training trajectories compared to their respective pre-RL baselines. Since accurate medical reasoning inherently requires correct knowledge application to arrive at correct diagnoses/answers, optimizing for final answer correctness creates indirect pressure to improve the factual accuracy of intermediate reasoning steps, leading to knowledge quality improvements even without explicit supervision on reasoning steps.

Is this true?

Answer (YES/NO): YES